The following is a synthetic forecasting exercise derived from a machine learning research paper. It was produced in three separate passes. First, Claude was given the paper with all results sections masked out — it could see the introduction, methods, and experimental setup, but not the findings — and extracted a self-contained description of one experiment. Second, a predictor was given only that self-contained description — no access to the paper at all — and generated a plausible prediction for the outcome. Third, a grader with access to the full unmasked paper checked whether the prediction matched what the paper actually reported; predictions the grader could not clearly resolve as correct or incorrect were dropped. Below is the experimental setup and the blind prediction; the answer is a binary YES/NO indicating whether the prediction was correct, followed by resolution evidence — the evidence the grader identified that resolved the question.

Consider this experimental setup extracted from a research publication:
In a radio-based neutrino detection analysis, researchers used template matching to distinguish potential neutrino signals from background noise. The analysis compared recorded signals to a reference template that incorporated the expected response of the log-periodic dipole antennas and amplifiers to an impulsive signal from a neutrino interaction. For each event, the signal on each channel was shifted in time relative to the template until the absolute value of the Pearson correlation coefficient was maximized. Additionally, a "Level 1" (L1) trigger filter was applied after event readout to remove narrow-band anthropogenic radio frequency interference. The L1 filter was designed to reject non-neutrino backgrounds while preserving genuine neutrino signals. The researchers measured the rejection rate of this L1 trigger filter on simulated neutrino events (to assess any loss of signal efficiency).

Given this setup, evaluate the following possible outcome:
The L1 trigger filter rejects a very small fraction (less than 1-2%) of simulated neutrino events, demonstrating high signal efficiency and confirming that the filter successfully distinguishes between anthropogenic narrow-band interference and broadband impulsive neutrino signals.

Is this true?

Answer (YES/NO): YES